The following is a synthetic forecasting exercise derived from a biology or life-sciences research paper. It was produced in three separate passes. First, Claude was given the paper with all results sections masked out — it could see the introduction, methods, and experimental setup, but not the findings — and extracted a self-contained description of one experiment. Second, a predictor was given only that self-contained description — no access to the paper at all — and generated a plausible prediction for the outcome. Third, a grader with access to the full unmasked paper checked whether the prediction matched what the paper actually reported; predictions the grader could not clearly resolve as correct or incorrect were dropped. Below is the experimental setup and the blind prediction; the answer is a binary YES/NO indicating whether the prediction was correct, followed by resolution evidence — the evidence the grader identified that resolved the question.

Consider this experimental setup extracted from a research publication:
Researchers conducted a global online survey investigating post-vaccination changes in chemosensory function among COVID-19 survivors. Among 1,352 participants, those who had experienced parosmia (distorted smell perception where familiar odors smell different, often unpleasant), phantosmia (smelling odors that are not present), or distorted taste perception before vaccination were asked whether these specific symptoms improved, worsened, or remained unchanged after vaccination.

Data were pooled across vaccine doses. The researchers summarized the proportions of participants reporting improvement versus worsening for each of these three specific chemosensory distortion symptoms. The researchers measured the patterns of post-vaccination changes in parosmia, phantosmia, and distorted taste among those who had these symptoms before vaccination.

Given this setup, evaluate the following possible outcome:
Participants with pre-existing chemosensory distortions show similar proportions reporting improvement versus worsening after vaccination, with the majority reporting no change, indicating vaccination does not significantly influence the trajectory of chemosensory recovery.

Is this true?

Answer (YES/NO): NO